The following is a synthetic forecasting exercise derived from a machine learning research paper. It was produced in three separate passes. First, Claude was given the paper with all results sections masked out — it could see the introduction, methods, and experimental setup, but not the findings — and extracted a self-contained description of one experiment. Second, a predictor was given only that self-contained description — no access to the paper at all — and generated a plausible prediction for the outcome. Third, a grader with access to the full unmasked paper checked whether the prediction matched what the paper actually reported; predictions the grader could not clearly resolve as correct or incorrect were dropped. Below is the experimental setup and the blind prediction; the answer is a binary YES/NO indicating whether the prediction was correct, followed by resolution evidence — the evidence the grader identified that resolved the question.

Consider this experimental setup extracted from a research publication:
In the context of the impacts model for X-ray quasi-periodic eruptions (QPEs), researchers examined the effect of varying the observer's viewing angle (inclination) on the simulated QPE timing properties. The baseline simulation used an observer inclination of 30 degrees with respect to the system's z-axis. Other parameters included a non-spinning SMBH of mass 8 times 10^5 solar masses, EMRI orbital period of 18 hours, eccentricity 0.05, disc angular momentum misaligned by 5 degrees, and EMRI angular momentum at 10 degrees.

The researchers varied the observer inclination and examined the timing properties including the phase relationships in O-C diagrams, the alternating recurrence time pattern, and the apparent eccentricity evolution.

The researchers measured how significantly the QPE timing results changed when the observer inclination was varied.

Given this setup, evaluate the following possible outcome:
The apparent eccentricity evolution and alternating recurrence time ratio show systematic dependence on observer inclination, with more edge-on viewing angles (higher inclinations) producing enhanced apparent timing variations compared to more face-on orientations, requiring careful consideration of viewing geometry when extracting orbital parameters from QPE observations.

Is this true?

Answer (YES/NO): NO